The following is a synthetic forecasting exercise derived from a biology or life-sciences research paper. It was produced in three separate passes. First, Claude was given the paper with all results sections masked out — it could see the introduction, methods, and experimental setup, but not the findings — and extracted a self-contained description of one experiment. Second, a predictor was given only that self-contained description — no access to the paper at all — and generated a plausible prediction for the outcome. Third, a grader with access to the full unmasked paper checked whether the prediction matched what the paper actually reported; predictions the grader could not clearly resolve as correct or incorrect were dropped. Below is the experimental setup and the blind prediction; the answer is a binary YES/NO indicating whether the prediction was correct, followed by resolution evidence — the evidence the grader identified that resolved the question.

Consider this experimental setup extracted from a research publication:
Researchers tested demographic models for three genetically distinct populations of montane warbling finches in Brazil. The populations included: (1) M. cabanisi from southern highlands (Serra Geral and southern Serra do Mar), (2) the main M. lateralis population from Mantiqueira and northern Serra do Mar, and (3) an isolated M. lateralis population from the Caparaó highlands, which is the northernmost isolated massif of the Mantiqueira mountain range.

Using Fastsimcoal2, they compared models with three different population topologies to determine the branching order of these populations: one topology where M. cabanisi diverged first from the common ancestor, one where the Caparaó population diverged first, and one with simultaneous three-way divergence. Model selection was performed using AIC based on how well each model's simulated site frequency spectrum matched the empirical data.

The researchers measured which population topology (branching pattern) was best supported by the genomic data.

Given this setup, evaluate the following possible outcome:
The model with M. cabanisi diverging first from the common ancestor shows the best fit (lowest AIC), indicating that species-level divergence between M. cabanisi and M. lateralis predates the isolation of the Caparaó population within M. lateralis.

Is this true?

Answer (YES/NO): NO